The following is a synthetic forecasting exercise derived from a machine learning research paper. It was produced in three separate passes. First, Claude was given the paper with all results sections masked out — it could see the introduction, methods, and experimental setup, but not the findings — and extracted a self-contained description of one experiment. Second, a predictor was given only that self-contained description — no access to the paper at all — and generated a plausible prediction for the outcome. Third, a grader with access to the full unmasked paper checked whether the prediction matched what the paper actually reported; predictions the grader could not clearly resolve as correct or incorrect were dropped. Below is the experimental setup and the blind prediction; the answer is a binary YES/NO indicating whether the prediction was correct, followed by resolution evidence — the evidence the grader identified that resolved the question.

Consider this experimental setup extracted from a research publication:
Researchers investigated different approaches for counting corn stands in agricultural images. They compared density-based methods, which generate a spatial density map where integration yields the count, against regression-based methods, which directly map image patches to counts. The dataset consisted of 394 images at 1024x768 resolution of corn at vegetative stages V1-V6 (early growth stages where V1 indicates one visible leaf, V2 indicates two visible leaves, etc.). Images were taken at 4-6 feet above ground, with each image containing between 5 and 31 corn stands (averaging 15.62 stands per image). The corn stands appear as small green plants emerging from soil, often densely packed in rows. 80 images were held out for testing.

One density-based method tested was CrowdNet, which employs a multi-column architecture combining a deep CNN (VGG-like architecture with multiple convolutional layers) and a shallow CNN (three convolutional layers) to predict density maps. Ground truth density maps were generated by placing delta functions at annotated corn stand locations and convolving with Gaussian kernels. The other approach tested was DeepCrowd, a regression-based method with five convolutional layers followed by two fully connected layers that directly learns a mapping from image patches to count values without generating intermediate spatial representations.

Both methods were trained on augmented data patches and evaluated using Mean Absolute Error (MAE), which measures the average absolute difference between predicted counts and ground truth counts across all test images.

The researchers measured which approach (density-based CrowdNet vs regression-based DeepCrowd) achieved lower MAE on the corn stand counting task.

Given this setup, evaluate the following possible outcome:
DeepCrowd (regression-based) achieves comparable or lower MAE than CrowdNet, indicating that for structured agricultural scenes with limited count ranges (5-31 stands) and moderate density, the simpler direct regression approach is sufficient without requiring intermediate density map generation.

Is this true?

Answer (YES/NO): YES